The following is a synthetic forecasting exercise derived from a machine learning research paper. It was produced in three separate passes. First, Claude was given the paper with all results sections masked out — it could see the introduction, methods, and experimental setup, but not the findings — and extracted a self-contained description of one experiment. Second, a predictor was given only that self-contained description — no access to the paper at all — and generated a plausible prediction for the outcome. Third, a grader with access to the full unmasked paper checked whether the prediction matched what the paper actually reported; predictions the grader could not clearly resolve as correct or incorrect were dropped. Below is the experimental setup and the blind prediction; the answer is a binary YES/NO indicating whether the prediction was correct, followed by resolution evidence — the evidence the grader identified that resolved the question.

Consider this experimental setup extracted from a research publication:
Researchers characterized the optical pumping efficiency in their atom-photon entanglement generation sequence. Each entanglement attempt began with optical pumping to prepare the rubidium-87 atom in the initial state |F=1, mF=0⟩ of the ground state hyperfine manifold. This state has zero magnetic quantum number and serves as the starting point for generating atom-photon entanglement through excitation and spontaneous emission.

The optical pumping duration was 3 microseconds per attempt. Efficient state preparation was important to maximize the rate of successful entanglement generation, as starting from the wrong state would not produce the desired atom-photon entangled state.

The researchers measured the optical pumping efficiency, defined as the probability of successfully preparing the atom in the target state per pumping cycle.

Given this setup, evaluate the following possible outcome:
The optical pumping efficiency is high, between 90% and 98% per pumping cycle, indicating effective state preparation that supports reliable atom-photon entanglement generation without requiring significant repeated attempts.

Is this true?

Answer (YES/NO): NO